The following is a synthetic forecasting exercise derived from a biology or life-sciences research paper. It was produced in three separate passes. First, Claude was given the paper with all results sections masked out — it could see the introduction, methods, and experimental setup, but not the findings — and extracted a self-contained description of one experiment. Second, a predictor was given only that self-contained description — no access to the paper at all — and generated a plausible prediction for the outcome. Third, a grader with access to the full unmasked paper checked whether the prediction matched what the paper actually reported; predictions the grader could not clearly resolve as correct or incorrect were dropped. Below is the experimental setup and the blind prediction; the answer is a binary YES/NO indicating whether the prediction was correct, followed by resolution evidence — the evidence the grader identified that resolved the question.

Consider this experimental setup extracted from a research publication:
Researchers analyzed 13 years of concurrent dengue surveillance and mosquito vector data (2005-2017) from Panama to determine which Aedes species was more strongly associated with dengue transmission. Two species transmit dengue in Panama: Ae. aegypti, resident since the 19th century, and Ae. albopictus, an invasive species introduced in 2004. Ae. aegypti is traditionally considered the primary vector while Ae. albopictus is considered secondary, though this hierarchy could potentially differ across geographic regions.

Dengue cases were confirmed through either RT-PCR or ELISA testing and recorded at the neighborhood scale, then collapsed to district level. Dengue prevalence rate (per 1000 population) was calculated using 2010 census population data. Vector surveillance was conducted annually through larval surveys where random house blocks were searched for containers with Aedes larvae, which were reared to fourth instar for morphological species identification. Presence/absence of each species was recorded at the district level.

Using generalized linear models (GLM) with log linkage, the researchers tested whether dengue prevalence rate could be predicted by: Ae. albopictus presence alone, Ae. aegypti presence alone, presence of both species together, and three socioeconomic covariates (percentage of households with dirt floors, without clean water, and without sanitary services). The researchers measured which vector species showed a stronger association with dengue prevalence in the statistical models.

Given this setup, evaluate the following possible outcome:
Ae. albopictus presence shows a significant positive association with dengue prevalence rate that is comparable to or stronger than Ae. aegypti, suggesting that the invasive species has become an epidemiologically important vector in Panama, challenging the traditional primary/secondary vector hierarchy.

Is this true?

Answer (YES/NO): NO